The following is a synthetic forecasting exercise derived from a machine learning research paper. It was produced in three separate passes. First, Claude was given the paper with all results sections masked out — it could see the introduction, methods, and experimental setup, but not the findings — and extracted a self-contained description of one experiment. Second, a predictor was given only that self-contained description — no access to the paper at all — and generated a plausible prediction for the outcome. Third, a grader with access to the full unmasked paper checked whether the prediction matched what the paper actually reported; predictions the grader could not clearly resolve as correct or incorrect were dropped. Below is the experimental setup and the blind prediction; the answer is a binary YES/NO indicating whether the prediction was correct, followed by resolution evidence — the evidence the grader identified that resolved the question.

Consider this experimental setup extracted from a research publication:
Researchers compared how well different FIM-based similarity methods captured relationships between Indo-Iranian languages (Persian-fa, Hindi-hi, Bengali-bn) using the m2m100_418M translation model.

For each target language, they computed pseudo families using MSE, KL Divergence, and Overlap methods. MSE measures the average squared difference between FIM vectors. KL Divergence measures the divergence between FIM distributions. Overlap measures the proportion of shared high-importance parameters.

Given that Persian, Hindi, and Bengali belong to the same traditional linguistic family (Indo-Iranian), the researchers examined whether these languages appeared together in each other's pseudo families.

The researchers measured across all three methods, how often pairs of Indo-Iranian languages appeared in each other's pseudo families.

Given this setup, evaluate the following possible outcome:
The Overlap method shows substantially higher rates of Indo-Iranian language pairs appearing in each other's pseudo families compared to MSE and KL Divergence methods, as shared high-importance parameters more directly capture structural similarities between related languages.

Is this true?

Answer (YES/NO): NO